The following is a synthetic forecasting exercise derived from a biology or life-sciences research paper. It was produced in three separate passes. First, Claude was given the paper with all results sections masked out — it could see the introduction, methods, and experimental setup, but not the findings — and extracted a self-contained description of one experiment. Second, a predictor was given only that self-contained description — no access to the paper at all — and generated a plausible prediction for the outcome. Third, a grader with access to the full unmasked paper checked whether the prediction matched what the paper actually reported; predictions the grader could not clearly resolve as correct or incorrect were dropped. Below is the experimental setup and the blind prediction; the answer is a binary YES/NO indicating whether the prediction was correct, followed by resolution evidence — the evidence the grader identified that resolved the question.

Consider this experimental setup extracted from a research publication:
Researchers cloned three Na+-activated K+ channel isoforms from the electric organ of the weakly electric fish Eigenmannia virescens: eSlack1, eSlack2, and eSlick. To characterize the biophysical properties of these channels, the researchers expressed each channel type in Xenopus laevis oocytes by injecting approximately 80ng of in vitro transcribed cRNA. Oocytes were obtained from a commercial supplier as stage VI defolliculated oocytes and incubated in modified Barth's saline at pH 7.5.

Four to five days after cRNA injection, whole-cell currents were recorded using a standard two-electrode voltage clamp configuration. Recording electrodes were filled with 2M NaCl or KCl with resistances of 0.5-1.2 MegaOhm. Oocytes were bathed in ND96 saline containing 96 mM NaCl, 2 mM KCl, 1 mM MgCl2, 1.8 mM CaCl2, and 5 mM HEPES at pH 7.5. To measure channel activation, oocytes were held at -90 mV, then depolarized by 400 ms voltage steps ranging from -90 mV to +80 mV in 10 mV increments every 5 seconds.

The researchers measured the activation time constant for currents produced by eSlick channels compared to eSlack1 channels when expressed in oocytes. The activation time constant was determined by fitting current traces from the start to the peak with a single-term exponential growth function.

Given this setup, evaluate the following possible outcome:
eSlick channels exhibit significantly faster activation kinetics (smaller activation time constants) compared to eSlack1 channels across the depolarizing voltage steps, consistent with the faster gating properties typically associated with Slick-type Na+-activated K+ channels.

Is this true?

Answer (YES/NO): YES